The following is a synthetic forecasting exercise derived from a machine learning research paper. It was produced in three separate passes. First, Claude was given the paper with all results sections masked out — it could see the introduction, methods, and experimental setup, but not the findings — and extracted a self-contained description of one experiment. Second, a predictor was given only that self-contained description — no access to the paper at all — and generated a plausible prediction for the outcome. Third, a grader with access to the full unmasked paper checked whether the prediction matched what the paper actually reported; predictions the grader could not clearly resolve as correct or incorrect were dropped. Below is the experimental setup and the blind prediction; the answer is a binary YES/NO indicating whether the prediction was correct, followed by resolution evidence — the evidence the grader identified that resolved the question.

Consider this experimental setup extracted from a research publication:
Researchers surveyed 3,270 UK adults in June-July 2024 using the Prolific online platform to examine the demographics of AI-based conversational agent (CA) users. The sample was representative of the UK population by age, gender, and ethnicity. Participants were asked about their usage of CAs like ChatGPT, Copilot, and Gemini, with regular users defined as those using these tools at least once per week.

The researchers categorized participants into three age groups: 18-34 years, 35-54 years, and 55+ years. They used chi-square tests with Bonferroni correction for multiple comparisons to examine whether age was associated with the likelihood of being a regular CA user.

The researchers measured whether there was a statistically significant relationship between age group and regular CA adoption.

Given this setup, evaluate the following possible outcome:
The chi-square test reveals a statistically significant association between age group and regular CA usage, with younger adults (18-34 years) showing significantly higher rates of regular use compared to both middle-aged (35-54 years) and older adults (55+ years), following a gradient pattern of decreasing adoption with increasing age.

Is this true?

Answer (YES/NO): NO